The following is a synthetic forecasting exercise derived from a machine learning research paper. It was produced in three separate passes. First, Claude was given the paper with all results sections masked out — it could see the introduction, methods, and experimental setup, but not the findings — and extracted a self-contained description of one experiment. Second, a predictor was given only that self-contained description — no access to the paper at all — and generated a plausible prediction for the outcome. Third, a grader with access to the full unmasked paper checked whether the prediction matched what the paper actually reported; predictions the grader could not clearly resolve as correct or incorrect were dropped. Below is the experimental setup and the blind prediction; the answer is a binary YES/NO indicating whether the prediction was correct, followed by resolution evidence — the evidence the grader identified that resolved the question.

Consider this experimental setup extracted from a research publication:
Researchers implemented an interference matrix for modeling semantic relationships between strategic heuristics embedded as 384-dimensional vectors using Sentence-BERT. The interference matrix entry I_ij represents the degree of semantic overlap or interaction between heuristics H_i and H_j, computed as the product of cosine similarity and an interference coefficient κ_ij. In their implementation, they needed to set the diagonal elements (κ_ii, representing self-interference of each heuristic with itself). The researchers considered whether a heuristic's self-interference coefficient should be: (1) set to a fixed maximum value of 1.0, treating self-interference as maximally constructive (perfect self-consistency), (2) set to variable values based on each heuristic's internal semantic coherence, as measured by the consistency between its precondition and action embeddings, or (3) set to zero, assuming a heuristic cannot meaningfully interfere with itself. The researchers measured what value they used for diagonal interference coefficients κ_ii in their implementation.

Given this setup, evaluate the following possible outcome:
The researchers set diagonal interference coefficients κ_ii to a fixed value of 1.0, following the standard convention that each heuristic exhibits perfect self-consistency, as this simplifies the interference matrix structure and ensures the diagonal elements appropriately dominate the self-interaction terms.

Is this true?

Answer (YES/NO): YES